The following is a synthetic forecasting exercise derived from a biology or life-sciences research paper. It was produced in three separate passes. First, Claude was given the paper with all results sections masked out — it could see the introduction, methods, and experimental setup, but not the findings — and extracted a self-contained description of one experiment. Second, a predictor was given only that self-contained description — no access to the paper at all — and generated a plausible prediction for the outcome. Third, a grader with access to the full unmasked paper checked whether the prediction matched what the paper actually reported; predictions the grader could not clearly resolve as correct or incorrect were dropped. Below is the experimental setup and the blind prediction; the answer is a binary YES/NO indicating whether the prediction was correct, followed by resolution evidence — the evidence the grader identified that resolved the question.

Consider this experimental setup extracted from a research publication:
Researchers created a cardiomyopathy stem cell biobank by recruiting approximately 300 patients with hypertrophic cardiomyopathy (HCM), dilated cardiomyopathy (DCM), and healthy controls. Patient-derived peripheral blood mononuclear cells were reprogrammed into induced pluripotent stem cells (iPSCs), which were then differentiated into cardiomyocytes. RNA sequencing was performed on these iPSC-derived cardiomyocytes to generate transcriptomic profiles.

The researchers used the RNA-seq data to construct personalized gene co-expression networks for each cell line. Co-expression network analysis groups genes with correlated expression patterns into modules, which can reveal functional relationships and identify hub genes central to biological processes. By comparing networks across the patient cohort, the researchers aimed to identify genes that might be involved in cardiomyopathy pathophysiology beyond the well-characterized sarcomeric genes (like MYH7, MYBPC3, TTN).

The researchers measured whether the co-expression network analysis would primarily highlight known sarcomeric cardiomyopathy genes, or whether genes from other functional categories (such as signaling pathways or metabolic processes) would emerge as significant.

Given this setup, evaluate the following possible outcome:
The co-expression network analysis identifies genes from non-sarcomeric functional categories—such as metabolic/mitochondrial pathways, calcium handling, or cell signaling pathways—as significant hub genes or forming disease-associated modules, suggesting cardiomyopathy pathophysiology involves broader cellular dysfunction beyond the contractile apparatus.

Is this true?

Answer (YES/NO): YES